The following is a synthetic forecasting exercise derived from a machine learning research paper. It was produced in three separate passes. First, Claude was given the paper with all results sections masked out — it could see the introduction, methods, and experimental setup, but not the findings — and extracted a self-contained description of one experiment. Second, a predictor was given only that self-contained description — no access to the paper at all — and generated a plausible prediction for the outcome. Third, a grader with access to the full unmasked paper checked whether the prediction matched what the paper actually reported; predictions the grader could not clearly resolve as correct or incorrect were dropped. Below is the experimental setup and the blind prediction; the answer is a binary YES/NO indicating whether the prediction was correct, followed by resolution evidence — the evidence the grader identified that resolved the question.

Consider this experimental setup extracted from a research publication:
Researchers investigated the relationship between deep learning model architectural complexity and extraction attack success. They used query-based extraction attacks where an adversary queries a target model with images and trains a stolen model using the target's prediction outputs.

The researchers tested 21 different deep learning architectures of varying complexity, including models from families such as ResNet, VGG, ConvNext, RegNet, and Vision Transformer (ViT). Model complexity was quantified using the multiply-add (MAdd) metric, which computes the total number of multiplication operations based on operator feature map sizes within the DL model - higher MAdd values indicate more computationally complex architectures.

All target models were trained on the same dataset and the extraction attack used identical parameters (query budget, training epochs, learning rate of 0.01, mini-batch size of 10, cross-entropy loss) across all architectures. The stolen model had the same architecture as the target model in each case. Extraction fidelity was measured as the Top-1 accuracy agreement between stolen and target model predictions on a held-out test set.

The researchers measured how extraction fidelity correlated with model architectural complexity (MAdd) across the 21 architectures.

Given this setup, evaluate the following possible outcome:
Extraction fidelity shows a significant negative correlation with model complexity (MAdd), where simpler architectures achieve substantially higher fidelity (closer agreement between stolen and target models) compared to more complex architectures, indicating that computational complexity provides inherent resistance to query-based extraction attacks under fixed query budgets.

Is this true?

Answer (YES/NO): NO